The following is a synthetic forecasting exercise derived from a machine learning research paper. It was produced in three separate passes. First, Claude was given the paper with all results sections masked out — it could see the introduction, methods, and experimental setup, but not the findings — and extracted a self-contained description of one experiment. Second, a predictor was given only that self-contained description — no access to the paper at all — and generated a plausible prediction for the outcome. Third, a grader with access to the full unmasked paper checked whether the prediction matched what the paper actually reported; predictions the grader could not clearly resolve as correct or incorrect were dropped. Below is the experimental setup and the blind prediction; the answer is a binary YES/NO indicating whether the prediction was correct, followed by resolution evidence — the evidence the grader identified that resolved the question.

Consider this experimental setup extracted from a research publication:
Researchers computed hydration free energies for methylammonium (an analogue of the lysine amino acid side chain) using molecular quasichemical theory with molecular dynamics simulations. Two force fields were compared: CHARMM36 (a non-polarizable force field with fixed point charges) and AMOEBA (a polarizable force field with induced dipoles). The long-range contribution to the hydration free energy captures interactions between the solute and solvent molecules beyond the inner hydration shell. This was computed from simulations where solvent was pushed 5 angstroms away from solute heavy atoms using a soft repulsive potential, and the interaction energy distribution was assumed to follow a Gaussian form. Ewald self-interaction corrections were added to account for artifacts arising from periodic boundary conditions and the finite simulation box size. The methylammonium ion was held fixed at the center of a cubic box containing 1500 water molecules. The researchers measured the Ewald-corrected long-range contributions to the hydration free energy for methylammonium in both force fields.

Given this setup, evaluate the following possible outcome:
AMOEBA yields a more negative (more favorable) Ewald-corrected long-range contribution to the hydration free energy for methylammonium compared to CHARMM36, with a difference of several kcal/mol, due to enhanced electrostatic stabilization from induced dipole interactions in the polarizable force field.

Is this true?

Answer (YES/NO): YES